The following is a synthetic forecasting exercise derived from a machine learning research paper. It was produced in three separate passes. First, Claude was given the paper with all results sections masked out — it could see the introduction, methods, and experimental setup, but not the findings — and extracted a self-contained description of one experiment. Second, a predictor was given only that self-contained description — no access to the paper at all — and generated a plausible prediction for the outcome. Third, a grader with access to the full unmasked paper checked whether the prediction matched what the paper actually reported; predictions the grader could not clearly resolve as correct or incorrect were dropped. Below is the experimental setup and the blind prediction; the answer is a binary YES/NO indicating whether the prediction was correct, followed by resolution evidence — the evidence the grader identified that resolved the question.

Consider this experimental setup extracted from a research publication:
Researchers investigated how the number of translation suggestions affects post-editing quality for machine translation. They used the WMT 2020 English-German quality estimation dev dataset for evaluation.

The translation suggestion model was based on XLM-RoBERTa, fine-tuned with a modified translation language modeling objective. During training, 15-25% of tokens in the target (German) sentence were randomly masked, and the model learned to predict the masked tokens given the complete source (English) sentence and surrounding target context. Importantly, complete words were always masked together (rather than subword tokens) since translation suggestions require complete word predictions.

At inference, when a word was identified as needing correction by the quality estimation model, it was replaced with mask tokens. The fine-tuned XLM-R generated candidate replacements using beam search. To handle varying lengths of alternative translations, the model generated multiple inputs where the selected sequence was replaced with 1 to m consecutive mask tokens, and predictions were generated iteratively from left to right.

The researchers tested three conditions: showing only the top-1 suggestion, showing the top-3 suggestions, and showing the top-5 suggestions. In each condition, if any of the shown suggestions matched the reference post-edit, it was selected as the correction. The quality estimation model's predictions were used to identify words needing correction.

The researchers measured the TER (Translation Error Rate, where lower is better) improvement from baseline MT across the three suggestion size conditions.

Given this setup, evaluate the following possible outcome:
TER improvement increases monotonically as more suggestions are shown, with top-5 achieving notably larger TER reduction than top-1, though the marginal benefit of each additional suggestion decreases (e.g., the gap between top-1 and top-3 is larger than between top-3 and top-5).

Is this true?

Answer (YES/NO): YES